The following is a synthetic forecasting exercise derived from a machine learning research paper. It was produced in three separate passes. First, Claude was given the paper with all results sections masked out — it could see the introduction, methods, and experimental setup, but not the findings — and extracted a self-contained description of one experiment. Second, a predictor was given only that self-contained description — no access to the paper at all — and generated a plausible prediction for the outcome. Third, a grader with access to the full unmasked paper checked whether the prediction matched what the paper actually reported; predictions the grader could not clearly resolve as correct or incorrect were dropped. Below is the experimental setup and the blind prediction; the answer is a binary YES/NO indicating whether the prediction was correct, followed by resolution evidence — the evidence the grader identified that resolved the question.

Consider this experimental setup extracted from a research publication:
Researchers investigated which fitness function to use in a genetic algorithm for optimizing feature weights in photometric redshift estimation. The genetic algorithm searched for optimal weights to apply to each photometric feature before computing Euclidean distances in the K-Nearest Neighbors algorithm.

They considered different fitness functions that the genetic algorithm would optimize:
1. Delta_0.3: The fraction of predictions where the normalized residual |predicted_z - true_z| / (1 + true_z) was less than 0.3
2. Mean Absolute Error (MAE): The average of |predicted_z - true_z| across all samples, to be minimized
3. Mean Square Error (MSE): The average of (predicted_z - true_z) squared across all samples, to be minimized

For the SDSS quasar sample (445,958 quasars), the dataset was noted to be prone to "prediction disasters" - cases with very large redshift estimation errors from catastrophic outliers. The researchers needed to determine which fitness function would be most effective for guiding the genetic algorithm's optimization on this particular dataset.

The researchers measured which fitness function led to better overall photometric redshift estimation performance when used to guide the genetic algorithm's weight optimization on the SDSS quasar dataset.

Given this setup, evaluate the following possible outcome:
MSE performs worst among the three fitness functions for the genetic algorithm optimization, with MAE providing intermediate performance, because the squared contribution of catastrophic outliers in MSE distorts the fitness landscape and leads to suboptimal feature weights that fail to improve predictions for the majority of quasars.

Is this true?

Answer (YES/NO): NO